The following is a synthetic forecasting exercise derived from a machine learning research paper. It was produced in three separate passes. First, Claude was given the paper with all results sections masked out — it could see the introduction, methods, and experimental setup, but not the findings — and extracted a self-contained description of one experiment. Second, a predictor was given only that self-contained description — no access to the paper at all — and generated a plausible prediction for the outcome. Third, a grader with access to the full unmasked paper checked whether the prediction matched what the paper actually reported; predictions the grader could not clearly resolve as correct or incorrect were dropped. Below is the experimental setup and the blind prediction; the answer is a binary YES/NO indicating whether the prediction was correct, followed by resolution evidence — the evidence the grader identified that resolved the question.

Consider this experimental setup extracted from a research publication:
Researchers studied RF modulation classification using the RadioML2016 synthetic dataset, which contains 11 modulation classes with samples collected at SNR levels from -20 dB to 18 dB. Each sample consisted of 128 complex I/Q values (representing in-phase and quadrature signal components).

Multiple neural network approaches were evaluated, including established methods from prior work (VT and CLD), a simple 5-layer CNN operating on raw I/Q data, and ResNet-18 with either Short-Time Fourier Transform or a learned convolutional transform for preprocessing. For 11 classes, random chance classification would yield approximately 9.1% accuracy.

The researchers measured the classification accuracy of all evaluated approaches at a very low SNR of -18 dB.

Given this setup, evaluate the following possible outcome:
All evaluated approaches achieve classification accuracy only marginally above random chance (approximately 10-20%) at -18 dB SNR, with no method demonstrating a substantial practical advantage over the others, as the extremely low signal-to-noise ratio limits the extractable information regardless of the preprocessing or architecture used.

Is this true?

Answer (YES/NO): YES